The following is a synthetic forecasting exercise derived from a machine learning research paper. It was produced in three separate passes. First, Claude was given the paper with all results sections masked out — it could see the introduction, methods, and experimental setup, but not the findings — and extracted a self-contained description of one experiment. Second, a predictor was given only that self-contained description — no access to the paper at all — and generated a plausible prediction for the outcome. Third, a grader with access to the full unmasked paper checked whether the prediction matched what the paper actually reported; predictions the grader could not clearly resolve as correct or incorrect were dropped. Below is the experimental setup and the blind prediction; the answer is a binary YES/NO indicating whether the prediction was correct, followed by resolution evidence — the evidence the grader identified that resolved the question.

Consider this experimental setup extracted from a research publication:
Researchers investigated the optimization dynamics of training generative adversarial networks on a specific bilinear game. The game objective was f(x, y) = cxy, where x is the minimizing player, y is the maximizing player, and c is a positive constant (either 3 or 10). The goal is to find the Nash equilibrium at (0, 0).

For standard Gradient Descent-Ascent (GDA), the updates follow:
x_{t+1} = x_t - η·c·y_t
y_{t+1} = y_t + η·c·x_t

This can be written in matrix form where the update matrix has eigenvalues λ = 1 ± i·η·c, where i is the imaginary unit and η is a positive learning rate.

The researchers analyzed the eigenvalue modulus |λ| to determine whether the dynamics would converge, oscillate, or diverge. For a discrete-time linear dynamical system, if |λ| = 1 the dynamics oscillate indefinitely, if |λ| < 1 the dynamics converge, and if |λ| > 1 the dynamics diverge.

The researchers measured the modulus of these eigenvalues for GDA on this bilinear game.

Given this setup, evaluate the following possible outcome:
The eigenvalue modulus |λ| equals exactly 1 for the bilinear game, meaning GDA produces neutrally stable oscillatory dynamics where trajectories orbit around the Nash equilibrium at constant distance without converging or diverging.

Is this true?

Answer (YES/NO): NO